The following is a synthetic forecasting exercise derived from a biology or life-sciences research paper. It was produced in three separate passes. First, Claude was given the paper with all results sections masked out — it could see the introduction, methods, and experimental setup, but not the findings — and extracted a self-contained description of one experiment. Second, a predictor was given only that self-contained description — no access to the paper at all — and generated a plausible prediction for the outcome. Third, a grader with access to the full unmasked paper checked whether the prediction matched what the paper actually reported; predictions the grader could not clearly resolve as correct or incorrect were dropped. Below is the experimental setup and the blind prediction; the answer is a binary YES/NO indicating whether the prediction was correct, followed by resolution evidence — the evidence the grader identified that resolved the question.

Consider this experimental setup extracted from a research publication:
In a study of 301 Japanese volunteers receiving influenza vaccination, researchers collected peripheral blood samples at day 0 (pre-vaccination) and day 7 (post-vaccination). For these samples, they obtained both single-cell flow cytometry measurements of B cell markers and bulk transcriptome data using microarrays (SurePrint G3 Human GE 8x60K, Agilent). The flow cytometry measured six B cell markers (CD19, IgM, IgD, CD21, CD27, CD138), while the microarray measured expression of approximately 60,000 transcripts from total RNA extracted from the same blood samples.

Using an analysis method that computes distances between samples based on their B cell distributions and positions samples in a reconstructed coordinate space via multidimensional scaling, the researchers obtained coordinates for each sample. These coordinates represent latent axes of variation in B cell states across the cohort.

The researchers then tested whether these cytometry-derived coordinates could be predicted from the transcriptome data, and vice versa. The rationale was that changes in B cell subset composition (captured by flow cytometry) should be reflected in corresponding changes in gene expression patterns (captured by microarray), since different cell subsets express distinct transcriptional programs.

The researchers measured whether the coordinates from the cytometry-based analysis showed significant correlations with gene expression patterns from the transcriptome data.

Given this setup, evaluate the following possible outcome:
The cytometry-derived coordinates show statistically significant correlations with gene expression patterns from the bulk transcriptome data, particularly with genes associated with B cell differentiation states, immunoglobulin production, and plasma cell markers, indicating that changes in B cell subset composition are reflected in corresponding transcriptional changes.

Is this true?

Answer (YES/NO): NO